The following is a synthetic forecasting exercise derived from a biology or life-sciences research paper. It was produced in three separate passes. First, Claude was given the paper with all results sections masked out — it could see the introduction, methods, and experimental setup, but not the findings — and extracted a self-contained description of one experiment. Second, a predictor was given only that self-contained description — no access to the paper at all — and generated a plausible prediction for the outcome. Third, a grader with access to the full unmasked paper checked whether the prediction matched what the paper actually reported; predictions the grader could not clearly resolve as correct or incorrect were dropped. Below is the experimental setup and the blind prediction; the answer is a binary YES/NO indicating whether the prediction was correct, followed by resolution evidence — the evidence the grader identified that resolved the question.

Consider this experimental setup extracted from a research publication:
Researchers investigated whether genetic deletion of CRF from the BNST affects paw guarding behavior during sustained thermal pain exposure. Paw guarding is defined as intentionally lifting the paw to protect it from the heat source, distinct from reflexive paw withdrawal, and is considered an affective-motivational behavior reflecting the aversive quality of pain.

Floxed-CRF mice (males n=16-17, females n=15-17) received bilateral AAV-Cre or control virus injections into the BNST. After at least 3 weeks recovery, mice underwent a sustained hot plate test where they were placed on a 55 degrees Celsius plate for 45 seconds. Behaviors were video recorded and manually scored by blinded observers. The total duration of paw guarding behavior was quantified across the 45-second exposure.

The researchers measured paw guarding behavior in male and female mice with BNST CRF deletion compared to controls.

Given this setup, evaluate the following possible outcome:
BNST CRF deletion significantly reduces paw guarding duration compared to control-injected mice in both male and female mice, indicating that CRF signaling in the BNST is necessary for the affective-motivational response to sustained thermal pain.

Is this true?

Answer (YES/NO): NO